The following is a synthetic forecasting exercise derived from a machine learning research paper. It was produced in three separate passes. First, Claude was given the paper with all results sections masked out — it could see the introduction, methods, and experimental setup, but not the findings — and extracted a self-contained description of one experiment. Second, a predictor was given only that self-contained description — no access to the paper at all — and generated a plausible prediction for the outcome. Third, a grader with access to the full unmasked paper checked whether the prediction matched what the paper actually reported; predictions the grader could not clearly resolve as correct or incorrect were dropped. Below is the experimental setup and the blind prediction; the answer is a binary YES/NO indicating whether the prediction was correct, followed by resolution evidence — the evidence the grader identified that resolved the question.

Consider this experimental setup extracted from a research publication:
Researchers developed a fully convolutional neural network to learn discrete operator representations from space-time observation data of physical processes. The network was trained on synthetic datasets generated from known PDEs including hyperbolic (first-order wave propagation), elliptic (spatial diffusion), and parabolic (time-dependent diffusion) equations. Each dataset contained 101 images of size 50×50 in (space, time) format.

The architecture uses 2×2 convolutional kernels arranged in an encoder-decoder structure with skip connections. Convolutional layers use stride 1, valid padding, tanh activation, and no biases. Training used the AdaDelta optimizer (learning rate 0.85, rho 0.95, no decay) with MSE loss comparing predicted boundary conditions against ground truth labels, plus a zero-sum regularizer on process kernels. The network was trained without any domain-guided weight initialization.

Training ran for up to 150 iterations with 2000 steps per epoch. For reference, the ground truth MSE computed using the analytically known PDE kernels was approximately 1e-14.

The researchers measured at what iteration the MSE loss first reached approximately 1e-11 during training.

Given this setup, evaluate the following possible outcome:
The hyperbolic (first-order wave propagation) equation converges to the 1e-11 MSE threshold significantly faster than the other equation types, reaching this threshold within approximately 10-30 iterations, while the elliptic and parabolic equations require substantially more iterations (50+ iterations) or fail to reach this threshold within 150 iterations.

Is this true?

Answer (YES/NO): NO